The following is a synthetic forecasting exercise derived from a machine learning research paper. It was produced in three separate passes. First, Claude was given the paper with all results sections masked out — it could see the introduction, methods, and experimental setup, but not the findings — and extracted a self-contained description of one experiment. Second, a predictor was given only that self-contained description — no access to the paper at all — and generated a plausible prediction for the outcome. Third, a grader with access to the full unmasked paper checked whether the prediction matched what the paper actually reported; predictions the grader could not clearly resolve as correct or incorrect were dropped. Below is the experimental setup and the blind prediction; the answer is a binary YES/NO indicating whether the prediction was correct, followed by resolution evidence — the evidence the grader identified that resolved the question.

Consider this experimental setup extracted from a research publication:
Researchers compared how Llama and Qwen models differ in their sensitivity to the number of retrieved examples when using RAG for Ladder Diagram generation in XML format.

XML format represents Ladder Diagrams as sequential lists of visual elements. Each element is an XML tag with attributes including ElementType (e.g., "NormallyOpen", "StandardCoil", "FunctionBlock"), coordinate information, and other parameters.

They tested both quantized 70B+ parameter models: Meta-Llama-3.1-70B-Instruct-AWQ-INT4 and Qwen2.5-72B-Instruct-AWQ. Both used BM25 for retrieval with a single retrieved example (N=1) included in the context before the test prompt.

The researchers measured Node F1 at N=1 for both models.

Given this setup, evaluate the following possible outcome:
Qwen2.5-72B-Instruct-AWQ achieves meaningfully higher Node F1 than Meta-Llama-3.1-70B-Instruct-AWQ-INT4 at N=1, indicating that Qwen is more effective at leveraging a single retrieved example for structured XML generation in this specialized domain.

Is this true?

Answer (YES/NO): NO